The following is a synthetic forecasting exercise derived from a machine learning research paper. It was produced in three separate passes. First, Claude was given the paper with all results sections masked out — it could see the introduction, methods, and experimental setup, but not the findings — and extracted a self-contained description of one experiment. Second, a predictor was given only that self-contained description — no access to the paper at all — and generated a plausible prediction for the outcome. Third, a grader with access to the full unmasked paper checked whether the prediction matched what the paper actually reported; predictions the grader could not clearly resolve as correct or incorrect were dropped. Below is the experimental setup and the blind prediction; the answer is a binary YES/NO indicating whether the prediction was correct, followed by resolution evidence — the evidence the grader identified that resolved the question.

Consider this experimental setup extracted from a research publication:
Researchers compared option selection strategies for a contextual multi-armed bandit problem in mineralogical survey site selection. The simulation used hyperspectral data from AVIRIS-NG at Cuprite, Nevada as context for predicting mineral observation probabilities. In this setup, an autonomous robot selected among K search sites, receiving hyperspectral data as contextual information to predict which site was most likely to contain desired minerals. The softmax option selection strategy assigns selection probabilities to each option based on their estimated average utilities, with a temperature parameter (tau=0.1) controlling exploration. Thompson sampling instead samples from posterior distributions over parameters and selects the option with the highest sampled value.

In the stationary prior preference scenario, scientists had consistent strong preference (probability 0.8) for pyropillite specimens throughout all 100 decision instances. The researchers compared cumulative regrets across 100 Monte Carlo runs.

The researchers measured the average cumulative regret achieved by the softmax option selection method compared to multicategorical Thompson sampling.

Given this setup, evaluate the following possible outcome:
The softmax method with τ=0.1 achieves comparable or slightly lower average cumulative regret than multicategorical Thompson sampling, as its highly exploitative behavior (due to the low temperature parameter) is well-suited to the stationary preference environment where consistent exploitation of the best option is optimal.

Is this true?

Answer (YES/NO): YES